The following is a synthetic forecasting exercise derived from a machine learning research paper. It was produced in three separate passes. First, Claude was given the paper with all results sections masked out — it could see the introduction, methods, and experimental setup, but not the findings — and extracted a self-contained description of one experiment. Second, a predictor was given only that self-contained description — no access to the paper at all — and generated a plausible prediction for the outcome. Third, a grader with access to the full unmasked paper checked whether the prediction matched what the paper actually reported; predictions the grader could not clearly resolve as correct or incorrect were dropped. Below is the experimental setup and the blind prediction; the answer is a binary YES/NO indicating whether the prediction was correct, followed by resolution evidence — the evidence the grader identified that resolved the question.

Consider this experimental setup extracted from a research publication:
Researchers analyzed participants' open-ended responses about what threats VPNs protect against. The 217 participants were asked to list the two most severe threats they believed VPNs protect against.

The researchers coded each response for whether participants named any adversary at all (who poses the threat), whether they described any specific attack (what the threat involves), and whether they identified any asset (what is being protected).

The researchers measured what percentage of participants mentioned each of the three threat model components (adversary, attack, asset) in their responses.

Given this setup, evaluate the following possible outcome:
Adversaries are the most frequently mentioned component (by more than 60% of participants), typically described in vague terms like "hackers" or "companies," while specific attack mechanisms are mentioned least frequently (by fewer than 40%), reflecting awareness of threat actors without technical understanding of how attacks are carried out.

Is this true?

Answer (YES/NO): NO